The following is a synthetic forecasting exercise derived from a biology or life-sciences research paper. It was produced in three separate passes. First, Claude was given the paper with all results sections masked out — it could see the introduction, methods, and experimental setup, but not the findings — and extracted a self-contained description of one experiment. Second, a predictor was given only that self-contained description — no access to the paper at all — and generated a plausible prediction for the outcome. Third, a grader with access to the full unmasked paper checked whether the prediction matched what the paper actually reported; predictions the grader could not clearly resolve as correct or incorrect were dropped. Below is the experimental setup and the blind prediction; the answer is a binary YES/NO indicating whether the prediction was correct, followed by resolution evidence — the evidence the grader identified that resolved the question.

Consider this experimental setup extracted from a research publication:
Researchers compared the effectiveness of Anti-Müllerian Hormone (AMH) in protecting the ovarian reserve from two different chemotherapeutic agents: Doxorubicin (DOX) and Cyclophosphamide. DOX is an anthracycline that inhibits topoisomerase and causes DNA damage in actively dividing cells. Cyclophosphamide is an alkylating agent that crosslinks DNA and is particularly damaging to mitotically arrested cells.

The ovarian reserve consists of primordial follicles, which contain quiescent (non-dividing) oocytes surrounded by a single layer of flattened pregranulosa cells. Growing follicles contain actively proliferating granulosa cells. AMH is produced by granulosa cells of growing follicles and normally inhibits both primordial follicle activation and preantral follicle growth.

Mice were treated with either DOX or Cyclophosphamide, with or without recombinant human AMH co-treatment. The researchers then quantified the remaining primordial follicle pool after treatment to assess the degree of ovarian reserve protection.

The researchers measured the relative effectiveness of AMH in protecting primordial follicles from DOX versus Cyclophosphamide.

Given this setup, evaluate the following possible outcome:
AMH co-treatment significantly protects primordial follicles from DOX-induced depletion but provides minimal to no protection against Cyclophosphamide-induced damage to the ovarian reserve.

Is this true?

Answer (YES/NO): NO